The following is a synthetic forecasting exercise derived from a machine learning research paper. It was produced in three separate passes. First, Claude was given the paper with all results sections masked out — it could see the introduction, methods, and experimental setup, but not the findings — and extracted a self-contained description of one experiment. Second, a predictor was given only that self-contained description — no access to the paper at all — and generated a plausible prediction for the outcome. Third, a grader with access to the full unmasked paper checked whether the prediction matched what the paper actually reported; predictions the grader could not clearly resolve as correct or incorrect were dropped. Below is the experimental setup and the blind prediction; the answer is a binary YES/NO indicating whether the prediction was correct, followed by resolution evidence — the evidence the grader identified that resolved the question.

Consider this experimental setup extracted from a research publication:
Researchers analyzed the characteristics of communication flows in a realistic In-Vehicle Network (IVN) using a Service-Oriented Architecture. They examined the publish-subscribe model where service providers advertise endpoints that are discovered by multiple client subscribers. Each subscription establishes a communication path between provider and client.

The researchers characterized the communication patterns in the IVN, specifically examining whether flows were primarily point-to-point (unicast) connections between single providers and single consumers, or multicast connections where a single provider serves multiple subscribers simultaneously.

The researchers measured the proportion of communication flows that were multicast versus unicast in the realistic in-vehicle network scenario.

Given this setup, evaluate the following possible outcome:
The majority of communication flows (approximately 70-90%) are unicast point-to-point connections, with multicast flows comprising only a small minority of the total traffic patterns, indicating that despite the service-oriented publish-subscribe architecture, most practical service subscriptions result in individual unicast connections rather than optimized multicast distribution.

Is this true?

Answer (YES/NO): NO